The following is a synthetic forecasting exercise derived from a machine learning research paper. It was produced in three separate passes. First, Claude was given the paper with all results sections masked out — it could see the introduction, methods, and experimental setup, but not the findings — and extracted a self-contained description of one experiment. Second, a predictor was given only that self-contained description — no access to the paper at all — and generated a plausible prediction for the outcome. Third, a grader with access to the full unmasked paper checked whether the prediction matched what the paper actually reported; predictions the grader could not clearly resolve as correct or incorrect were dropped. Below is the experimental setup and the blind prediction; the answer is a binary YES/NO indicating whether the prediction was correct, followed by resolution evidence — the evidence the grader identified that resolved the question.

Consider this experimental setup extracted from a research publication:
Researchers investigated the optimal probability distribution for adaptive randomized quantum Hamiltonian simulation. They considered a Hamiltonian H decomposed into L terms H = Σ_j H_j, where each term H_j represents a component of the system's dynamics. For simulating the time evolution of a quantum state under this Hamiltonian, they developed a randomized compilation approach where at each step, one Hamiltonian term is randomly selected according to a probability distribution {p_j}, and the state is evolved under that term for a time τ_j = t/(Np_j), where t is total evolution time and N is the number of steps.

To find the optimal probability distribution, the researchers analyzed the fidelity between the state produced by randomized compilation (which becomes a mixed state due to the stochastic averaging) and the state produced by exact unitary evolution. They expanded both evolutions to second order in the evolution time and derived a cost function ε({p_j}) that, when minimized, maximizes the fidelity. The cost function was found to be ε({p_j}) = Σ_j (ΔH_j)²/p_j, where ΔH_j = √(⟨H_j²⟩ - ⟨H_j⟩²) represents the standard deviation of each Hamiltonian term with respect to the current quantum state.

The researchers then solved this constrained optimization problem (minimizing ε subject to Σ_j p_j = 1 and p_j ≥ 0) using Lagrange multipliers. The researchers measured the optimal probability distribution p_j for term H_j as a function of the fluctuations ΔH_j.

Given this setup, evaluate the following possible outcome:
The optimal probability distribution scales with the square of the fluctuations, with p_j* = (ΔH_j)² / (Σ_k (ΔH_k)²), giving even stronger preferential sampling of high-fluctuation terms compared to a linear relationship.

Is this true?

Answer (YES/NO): NO